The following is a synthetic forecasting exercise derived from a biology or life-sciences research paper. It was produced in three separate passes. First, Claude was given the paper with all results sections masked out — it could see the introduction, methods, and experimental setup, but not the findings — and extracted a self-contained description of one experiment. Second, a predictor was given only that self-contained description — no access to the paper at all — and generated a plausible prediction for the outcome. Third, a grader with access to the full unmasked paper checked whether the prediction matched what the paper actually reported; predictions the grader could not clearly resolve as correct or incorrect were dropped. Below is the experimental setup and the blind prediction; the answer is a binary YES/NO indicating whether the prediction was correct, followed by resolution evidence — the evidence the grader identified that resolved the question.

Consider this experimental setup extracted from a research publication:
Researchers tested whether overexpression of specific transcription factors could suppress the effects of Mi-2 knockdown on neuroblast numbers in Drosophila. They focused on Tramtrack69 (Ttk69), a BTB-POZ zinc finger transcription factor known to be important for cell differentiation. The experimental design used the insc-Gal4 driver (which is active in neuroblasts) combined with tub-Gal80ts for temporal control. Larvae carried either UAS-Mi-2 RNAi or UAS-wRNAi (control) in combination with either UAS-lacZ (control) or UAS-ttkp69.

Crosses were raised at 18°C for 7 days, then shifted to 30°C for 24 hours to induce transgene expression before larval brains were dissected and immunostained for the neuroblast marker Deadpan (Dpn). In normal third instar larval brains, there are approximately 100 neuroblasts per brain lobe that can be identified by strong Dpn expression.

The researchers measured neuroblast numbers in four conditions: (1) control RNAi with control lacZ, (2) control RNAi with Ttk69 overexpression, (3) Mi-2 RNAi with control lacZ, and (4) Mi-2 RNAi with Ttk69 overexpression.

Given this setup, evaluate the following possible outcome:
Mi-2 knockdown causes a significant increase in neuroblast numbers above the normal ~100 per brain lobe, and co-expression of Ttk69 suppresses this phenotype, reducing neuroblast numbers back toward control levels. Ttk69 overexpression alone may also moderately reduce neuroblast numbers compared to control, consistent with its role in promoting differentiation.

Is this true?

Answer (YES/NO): NO